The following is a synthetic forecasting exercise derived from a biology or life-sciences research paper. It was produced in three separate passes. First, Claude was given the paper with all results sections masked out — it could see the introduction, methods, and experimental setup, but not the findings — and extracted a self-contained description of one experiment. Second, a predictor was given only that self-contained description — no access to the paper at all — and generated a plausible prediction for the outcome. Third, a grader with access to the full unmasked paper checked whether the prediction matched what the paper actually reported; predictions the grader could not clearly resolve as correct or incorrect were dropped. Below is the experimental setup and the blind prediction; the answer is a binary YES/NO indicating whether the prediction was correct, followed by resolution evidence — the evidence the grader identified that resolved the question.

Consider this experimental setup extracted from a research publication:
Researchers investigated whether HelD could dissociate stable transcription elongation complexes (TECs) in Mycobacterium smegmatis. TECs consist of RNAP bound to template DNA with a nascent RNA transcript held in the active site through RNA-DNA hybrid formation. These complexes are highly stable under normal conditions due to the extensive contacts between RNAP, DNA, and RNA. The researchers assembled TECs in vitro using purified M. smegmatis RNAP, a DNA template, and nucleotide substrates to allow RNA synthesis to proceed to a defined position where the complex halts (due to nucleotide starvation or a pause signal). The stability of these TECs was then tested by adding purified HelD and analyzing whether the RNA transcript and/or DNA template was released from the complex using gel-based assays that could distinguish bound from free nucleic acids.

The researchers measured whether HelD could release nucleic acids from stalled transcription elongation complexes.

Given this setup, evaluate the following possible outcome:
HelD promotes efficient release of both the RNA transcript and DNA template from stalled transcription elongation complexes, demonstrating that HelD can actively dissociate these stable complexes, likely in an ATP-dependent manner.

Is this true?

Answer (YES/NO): NO